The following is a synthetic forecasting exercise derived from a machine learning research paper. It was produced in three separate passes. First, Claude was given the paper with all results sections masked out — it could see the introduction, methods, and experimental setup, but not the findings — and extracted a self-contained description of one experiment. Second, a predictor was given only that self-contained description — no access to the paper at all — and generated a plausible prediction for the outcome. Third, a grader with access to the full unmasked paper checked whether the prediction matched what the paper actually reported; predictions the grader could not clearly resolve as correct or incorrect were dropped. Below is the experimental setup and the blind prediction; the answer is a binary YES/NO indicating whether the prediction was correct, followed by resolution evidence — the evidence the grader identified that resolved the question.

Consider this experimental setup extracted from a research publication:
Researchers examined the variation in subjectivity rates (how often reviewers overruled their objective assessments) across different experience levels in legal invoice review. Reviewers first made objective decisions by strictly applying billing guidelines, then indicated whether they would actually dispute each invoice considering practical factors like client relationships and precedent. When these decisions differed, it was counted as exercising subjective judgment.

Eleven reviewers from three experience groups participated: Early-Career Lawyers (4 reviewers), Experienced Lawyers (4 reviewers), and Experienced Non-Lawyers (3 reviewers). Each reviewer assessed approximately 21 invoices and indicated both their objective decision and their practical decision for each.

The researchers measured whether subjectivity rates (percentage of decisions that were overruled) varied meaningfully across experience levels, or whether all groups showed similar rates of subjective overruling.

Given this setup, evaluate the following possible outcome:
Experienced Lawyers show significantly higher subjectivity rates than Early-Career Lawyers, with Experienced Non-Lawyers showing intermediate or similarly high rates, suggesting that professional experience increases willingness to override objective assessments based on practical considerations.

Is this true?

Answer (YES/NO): NO